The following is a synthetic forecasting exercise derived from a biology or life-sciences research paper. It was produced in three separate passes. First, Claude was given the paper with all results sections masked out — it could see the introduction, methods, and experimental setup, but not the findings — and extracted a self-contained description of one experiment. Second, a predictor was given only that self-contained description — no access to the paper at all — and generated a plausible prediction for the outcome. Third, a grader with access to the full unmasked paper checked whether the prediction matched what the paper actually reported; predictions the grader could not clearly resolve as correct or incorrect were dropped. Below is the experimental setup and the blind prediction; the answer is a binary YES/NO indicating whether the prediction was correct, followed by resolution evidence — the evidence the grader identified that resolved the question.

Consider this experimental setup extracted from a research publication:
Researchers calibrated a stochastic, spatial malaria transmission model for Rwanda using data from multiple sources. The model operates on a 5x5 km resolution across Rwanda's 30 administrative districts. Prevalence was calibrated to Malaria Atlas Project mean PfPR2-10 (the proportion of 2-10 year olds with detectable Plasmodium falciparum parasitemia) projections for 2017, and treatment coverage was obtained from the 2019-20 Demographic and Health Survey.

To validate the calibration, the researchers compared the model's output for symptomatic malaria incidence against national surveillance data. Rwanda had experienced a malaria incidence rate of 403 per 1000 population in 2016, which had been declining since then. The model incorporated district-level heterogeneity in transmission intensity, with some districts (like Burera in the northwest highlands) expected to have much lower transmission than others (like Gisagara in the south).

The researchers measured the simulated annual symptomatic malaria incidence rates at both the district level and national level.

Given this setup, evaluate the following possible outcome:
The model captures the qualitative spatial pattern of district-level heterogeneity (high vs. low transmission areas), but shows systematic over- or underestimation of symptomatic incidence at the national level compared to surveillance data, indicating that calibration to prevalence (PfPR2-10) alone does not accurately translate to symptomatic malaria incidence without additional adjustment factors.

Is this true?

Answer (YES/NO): NO